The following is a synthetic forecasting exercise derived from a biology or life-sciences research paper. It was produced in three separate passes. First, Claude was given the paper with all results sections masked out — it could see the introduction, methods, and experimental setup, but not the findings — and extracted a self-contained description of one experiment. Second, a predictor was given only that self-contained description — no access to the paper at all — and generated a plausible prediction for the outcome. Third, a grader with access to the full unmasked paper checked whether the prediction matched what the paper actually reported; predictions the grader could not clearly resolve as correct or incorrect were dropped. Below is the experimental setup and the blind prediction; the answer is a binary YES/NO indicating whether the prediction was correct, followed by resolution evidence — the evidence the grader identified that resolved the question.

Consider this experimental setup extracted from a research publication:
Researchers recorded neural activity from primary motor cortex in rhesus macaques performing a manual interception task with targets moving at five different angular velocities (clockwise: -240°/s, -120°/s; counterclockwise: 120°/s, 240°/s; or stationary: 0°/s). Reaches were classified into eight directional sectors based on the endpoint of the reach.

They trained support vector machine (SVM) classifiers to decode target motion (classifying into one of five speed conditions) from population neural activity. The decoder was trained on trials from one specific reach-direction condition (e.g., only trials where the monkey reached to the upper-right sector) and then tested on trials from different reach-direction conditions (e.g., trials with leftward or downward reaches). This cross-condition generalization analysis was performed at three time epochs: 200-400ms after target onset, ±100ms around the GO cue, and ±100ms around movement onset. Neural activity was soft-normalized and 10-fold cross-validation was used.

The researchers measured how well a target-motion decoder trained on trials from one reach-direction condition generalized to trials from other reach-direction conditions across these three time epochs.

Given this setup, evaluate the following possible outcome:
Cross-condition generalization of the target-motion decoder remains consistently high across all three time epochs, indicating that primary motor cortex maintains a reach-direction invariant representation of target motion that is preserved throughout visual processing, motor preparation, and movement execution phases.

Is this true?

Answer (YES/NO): NO